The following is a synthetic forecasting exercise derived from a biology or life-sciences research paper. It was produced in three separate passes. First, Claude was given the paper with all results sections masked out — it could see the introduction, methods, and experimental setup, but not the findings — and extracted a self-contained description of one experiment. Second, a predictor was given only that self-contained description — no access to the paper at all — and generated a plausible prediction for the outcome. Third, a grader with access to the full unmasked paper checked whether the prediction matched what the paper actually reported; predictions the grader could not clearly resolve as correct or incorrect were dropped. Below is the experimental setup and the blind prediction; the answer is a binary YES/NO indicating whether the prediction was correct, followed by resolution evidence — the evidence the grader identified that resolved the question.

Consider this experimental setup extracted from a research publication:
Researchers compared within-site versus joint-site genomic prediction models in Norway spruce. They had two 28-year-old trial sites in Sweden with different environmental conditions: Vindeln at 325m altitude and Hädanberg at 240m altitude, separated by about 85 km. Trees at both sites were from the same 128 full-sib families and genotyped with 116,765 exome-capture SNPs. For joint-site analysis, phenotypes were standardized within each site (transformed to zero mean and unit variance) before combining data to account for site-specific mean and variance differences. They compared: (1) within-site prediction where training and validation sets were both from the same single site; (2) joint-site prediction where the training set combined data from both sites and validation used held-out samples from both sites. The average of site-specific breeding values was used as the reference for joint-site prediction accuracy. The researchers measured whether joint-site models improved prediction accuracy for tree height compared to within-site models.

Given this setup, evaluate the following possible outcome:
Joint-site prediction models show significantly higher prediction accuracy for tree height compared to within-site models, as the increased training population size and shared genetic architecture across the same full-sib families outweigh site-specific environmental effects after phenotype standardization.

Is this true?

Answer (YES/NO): YES